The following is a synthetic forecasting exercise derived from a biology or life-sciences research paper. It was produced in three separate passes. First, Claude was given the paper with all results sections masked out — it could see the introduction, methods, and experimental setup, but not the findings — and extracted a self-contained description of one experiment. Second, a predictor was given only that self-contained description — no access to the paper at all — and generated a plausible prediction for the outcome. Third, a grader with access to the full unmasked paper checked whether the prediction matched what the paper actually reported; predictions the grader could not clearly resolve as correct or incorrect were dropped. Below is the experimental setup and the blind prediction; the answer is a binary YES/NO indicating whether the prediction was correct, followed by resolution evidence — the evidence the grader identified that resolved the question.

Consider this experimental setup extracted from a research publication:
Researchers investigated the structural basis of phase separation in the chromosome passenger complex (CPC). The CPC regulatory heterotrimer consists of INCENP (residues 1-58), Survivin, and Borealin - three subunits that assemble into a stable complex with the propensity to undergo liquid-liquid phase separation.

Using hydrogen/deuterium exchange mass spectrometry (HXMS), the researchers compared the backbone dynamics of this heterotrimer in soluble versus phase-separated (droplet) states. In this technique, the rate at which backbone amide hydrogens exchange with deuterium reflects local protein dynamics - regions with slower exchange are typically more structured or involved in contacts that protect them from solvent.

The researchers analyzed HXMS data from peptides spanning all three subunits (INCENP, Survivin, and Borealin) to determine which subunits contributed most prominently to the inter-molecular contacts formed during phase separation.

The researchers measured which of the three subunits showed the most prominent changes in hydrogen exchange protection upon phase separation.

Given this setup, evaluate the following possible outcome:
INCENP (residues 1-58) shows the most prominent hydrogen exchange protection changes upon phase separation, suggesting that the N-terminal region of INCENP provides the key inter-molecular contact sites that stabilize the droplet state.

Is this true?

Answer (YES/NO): YES